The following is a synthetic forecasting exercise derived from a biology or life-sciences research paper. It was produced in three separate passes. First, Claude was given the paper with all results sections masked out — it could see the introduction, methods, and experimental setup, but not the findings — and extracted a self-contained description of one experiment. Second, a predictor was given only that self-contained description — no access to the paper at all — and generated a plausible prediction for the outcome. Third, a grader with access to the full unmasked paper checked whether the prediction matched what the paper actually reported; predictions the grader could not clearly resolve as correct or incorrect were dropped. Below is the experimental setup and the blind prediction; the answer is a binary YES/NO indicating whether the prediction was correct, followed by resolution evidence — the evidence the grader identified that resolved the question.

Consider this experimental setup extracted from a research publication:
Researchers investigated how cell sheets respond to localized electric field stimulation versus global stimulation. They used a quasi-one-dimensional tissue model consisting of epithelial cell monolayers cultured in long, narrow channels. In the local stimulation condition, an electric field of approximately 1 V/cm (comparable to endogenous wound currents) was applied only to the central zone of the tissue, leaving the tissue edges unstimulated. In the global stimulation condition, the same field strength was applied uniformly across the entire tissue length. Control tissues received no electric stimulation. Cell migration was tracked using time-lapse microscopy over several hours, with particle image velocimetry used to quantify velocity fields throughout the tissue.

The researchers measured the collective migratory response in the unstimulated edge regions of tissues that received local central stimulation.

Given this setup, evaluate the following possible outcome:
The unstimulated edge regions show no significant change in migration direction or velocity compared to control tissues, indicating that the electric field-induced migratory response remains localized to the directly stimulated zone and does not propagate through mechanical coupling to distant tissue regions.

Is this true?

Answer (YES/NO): NO